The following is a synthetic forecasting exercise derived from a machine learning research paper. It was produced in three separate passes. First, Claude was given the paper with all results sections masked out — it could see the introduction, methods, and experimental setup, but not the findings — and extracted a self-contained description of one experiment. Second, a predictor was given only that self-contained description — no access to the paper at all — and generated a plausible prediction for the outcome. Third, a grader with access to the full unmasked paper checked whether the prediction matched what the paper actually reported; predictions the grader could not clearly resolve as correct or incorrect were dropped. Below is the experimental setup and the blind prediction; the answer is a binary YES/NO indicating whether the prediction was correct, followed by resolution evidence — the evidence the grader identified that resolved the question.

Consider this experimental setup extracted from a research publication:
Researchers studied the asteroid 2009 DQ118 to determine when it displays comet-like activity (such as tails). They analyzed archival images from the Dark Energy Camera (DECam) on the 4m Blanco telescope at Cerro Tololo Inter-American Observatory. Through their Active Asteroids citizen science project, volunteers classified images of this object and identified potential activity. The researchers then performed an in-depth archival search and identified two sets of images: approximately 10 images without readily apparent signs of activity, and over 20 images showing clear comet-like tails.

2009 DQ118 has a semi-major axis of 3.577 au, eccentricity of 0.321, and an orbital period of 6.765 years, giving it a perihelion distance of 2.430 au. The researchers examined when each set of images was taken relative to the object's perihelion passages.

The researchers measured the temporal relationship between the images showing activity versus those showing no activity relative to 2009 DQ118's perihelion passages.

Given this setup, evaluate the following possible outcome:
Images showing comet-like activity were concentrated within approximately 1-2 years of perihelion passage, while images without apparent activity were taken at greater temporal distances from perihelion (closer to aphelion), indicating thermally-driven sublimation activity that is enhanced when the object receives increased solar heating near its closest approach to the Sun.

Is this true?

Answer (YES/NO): NO